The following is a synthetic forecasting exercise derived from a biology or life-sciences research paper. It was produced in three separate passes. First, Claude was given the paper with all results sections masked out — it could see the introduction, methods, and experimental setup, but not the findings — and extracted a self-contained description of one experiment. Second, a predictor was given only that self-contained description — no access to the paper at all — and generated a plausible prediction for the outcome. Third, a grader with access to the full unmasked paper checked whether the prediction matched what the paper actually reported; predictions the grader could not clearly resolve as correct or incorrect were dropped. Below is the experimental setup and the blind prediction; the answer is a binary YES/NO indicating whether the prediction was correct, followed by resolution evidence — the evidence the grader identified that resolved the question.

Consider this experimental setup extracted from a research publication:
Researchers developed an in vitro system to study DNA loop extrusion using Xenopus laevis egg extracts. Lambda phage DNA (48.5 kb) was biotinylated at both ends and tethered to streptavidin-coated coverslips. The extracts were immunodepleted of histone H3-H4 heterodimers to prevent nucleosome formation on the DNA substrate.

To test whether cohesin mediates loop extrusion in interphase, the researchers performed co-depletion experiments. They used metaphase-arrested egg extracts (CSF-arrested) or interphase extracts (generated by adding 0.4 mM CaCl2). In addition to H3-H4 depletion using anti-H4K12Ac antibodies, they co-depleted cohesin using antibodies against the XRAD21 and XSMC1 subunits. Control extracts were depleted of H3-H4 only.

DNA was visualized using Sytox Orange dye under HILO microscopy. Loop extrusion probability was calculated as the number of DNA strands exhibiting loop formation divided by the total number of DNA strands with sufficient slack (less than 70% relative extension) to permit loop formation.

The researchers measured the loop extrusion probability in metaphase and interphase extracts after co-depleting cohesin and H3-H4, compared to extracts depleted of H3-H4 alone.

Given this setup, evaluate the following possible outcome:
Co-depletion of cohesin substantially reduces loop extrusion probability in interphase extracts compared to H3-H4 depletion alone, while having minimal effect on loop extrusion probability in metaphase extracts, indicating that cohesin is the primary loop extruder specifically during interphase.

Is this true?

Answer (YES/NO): YES